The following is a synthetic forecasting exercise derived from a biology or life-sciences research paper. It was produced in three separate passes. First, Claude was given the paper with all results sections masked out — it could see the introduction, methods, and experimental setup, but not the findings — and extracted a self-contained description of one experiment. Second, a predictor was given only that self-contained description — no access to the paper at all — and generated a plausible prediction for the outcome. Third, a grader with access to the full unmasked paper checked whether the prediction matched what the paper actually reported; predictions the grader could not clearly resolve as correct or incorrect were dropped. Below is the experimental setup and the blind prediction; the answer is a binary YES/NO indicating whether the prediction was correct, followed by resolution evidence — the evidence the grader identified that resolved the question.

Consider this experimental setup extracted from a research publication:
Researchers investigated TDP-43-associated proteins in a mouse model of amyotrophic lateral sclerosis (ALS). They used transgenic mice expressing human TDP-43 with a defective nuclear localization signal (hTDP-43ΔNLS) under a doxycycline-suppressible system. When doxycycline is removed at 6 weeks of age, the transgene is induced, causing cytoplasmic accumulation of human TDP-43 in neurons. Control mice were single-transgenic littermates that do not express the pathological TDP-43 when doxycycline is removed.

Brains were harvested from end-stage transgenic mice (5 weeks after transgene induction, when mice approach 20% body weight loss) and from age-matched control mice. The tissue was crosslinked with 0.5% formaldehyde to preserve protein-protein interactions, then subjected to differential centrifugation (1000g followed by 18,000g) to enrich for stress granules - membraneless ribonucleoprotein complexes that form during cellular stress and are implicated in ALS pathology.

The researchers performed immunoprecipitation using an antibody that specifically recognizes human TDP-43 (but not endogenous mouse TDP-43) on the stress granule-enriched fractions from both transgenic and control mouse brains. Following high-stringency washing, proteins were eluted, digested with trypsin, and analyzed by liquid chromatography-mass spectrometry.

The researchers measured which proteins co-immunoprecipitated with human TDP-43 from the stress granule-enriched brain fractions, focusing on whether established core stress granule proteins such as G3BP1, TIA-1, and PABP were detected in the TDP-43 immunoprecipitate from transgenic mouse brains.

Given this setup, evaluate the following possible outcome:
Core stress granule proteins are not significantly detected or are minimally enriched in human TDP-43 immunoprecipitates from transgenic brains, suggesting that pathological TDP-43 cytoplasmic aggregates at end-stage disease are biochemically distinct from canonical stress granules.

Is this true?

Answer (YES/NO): NO